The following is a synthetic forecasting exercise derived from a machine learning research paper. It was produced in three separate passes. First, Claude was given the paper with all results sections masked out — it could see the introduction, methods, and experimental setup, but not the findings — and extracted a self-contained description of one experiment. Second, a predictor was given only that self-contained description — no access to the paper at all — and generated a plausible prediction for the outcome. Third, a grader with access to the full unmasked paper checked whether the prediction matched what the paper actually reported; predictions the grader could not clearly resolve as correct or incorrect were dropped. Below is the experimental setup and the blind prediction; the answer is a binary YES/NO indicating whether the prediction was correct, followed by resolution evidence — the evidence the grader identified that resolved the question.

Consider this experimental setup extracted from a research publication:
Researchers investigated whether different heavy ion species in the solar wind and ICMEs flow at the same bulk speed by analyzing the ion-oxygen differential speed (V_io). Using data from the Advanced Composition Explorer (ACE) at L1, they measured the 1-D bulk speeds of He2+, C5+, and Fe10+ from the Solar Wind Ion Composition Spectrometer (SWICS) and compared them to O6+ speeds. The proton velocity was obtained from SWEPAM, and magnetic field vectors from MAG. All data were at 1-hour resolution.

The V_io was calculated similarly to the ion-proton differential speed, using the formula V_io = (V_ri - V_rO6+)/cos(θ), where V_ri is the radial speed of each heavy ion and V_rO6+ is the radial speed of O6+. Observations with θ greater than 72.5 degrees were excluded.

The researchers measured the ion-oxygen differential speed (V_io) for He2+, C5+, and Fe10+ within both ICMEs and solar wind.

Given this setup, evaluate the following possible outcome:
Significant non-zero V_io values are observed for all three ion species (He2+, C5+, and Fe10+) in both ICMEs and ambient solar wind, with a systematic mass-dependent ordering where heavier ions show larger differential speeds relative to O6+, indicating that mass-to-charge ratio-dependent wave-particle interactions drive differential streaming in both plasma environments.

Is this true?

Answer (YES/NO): NO